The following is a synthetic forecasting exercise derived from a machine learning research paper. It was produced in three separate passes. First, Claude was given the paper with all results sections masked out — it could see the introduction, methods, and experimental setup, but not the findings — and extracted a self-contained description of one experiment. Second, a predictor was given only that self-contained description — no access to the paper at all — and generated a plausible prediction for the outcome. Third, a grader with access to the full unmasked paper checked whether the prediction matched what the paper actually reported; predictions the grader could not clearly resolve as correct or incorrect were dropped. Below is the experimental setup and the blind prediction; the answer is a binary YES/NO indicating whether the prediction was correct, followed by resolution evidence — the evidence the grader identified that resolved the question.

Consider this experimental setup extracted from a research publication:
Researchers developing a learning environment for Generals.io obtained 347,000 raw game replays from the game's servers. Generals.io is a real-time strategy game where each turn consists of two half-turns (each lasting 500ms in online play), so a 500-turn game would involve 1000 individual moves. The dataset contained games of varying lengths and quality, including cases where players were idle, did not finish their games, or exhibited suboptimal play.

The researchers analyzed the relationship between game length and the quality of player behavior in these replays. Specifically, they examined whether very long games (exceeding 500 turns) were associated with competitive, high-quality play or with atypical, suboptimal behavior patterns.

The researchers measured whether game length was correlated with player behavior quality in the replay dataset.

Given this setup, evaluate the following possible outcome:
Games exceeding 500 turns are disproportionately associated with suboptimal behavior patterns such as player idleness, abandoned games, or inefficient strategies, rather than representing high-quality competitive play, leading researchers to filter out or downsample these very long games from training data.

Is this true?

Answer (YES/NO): YES